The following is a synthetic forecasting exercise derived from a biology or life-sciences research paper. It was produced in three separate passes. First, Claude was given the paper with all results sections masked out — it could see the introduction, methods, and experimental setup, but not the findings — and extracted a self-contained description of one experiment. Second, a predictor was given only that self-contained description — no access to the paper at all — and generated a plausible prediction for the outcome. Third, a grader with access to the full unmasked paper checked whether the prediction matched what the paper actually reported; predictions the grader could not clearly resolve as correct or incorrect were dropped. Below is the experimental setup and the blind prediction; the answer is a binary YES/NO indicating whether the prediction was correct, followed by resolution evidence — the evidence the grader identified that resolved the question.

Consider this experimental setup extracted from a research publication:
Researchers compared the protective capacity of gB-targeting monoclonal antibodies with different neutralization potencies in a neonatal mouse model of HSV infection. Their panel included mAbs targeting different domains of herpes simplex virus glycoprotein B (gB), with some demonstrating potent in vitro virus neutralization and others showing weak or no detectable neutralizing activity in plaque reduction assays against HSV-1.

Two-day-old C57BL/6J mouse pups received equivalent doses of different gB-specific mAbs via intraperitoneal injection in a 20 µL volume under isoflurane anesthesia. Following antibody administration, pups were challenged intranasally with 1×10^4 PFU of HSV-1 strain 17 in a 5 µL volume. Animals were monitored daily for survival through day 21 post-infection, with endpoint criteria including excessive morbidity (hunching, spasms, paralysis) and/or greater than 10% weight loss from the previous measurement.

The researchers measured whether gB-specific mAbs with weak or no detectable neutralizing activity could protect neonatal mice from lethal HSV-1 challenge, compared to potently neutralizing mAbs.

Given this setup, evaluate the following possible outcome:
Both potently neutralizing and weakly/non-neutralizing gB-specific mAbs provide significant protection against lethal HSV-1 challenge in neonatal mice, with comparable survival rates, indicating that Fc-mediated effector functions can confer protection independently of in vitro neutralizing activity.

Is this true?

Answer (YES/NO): NO